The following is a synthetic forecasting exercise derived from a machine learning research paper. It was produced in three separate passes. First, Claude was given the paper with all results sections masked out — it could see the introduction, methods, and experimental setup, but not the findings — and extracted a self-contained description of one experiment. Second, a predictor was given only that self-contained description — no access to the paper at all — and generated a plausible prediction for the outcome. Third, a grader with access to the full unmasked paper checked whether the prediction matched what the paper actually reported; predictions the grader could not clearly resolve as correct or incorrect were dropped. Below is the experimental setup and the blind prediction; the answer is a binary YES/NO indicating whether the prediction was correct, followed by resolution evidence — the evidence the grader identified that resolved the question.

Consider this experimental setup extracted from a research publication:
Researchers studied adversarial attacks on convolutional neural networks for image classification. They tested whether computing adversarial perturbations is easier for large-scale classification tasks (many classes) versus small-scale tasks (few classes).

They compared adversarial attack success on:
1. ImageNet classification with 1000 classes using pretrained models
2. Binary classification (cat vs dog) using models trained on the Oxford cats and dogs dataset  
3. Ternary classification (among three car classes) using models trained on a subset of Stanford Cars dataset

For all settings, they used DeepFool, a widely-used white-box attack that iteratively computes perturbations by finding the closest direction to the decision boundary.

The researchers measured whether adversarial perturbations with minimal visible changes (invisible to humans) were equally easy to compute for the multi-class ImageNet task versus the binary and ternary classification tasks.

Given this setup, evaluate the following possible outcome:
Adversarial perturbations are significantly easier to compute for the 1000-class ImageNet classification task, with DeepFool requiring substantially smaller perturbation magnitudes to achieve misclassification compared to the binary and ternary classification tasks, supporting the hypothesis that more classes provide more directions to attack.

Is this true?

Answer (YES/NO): YES